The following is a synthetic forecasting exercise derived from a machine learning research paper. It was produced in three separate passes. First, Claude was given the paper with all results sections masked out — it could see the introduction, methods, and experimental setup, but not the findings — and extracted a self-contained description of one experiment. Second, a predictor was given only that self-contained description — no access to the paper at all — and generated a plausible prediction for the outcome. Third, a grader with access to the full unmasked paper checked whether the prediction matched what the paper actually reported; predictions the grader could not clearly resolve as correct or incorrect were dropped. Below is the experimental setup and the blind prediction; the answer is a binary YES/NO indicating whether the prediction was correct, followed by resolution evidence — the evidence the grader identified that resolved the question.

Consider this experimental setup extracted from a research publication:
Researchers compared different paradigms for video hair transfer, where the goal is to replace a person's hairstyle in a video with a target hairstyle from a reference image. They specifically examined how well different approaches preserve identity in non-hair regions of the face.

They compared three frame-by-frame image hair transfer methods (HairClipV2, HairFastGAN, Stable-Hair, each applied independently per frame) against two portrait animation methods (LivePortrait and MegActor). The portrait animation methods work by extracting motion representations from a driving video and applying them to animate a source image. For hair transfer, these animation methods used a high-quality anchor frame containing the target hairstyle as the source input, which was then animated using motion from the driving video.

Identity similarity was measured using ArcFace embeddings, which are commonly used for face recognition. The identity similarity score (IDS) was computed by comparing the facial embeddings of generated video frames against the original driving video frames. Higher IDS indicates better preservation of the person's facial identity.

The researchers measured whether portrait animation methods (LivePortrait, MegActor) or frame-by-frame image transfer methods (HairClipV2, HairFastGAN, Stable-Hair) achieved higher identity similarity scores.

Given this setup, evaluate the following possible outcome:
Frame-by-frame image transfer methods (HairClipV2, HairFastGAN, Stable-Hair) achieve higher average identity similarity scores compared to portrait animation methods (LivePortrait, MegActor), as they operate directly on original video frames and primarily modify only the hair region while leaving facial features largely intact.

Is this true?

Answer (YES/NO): YES